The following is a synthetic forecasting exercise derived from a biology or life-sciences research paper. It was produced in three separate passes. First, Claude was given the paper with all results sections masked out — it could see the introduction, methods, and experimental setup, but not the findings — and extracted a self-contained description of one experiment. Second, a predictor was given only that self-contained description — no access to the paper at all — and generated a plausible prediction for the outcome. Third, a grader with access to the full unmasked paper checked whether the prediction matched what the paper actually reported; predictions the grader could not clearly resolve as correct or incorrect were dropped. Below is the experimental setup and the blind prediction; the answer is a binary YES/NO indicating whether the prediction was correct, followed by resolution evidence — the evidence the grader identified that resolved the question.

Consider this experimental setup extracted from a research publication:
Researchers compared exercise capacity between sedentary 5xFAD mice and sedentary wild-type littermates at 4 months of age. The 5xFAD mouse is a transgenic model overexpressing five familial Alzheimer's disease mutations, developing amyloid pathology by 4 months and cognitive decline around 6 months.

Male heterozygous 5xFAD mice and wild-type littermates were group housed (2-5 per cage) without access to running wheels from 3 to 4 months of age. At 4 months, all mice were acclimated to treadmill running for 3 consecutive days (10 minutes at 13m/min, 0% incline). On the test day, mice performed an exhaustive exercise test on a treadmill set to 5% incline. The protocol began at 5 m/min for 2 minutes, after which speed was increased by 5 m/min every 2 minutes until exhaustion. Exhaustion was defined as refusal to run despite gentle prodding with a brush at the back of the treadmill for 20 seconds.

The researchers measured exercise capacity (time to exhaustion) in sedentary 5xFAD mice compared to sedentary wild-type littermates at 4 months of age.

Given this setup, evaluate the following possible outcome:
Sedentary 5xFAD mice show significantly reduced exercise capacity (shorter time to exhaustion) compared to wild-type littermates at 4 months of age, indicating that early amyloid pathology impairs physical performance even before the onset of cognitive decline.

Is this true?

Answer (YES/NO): NO